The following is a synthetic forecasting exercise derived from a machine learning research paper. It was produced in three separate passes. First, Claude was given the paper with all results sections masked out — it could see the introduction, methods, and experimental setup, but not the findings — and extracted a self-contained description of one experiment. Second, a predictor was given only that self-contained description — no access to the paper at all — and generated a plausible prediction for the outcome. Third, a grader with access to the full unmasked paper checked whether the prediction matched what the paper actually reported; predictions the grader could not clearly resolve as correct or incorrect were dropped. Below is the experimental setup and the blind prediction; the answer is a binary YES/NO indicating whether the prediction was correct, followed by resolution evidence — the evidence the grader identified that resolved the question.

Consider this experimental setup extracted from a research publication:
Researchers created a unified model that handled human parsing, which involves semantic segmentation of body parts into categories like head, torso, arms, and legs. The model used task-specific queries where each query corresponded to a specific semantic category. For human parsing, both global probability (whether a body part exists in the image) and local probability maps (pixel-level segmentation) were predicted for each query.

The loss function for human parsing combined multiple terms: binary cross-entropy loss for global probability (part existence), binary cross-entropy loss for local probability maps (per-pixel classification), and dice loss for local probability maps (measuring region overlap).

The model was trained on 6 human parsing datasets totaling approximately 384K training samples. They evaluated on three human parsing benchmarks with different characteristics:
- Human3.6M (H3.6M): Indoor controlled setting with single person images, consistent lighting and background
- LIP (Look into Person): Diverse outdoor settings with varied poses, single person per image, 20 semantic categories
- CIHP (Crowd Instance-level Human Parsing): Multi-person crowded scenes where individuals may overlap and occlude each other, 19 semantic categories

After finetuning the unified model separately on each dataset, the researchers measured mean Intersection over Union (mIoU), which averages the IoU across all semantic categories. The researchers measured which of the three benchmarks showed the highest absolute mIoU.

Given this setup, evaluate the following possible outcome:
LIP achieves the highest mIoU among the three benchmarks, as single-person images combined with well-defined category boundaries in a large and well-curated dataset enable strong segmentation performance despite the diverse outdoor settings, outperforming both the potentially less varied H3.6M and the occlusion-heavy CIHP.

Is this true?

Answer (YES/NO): NO